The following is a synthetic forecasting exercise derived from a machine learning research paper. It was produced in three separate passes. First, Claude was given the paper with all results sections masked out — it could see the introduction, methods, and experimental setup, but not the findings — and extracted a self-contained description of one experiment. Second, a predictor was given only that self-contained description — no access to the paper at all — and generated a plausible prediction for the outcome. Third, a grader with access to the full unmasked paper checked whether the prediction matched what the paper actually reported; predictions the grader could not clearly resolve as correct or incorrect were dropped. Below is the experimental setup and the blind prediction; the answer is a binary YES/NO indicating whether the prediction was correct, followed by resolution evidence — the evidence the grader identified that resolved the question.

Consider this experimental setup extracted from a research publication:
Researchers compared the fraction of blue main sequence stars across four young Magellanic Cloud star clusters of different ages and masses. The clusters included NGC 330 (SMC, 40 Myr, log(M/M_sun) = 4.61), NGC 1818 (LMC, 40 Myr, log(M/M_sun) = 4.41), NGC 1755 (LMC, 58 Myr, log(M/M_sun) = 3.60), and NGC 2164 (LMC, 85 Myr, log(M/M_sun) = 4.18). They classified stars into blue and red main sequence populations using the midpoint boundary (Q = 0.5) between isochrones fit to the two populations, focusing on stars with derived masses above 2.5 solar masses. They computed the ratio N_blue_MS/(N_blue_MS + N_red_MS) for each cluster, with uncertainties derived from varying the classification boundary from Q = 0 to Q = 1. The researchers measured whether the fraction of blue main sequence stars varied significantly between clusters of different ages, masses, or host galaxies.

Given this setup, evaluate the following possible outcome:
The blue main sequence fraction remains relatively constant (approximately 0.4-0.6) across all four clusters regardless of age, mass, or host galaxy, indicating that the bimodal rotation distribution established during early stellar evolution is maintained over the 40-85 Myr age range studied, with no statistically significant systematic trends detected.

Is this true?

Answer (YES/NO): NO